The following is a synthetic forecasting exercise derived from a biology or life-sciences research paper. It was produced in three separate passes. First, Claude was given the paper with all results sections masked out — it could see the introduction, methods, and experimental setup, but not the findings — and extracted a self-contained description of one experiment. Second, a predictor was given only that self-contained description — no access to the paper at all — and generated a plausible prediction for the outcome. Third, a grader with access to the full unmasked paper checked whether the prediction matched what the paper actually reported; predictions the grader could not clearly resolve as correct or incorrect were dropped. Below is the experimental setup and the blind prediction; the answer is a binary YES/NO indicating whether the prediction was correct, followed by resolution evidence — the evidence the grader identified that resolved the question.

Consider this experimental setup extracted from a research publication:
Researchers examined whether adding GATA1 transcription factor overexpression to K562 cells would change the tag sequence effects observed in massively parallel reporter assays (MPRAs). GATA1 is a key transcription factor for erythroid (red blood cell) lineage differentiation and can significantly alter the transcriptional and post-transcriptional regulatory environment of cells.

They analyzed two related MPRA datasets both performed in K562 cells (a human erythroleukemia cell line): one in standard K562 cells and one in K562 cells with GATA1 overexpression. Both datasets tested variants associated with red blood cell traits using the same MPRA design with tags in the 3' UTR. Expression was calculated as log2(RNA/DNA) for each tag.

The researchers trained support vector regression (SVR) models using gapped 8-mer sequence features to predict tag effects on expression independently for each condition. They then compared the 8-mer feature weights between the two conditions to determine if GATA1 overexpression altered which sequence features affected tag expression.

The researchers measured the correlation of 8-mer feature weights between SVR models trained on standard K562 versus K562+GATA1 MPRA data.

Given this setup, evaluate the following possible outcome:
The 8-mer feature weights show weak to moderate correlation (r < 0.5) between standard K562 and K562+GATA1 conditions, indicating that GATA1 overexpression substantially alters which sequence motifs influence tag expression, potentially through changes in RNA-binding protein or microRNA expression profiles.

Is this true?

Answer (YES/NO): NO